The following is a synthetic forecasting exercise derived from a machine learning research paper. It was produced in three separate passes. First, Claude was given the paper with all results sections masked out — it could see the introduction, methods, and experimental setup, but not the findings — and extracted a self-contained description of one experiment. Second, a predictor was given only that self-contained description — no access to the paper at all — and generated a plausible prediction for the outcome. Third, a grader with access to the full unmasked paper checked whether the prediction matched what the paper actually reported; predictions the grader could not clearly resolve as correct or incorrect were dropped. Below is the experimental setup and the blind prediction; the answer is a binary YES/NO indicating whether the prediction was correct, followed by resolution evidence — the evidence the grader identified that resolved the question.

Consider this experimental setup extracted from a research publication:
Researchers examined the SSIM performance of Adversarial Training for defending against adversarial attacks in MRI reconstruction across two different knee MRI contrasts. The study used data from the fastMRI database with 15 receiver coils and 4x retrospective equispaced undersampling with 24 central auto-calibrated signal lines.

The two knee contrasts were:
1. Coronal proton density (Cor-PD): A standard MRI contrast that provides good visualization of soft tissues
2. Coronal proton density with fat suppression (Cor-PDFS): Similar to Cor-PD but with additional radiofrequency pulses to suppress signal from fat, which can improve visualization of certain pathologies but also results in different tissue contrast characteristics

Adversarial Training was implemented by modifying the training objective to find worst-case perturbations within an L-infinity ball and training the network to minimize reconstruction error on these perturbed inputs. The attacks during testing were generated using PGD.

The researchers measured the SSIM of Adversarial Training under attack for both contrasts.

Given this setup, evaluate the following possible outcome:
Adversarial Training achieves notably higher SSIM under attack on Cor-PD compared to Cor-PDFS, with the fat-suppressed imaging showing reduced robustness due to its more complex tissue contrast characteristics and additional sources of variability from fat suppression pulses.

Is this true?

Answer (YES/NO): YES